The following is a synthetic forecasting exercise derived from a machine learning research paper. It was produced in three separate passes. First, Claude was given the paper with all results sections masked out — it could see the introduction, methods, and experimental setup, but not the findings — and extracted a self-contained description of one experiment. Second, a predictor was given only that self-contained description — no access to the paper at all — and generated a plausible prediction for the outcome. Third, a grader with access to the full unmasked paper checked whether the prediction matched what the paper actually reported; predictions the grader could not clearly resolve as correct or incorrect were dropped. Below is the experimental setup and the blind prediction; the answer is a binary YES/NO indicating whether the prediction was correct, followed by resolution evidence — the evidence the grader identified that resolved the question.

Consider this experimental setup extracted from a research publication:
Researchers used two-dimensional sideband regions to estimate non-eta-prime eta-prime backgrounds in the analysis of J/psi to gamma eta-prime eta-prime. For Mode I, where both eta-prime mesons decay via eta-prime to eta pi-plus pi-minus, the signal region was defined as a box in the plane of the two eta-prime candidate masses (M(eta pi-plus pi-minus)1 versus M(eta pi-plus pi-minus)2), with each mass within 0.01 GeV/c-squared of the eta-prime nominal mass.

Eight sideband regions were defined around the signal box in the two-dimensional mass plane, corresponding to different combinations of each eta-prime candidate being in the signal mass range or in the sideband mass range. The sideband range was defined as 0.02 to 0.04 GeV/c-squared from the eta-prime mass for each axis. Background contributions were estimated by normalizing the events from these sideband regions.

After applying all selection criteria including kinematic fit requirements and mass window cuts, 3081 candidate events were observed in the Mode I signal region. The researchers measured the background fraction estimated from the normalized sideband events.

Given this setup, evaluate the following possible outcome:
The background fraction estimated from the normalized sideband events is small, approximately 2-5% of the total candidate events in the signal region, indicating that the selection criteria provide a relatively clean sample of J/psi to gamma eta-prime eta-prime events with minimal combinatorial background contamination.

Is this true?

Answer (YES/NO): NO